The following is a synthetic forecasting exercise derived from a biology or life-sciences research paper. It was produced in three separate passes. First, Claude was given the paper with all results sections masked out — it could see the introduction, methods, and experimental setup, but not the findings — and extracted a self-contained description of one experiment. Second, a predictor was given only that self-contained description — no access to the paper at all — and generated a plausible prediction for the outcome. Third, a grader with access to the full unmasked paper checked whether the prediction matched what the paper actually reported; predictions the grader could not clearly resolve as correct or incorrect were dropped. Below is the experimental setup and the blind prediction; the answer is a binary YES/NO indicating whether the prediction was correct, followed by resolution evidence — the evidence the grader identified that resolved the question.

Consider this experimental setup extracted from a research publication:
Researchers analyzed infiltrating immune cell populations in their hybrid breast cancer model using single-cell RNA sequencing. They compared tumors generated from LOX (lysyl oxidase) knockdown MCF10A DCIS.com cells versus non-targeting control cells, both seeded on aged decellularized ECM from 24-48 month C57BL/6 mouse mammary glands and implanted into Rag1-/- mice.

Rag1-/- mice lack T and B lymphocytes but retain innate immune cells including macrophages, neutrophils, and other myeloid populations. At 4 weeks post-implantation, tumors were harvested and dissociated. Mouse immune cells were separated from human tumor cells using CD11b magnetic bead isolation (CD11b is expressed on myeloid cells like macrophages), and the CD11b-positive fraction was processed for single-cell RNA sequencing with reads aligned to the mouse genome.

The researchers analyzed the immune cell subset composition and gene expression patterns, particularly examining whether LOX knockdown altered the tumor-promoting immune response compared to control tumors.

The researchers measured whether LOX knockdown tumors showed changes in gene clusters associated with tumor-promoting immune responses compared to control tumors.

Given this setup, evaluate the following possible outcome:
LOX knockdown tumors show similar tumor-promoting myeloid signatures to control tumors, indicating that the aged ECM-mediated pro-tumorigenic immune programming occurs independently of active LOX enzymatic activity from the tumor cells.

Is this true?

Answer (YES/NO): NO